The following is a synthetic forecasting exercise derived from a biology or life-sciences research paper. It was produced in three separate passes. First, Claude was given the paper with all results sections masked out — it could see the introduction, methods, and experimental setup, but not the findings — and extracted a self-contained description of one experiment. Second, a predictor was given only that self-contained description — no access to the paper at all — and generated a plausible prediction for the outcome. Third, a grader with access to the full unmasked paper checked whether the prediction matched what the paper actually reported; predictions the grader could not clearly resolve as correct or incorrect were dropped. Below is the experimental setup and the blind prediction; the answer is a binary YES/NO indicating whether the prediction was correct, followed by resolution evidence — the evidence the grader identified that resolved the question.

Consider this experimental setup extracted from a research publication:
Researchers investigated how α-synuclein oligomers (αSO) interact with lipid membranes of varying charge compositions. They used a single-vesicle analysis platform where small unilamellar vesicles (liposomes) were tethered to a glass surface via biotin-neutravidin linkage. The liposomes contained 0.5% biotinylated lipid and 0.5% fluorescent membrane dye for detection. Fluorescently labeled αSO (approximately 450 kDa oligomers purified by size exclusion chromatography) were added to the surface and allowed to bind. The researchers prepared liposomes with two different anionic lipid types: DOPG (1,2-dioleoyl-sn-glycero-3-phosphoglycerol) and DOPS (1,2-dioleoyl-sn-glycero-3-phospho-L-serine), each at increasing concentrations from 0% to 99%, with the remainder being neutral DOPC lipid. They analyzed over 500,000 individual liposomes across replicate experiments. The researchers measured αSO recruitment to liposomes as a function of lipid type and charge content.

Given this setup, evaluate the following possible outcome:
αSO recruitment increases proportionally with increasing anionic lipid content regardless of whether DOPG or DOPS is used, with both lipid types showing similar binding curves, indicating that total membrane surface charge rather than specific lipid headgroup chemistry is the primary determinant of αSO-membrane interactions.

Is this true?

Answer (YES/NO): NO